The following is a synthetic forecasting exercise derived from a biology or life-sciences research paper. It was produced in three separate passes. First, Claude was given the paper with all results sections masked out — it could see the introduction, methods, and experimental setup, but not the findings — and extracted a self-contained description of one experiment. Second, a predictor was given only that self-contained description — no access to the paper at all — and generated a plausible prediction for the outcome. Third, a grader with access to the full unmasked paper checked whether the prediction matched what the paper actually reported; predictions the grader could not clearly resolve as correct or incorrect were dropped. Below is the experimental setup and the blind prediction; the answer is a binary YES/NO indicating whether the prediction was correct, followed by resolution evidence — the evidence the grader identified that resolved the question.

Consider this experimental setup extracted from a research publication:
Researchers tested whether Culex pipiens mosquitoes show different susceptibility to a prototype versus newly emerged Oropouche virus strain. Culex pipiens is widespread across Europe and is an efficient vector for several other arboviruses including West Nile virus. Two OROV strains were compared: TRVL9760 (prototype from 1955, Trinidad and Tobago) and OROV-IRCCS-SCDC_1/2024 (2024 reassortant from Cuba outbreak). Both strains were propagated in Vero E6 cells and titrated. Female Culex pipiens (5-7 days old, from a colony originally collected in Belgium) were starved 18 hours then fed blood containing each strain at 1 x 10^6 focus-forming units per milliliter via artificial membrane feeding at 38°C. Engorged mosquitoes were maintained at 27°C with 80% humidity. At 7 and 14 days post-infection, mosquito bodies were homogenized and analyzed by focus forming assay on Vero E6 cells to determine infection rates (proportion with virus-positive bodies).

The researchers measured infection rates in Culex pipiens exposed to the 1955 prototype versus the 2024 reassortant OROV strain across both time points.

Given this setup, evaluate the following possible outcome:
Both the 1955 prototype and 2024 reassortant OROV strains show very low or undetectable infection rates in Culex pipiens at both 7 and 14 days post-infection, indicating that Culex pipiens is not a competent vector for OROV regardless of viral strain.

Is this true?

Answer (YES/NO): YES